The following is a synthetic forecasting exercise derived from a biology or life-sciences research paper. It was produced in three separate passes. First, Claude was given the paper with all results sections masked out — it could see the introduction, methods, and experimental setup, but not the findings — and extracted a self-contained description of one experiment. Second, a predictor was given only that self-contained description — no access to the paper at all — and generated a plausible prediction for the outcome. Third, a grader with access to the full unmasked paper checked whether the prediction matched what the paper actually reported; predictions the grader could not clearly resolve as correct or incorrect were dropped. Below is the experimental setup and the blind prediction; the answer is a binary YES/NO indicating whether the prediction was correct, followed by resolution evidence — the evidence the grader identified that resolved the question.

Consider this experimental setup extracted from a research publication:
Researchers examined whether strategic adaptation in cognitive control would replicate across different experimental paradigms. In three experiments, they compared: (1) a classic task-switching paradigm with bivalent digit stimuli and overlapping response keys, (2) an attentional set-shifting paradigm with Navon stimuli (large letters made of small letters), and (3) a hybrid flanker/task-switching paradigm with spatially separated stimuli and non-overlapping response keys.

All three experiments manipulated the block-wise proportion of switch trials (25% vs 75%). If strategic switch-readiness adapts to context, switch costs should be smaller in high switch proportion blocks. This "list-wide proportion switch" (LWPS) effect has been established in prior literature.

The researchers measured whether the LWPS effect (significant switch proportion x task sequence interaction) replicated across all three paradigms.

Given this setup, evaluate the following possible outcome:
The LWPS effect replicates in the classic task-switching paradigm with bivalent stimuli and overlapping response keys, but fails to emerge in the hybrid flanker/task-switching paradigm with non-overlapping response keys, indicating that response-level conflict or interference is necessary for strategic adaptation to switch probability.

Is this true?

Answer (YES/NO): NO